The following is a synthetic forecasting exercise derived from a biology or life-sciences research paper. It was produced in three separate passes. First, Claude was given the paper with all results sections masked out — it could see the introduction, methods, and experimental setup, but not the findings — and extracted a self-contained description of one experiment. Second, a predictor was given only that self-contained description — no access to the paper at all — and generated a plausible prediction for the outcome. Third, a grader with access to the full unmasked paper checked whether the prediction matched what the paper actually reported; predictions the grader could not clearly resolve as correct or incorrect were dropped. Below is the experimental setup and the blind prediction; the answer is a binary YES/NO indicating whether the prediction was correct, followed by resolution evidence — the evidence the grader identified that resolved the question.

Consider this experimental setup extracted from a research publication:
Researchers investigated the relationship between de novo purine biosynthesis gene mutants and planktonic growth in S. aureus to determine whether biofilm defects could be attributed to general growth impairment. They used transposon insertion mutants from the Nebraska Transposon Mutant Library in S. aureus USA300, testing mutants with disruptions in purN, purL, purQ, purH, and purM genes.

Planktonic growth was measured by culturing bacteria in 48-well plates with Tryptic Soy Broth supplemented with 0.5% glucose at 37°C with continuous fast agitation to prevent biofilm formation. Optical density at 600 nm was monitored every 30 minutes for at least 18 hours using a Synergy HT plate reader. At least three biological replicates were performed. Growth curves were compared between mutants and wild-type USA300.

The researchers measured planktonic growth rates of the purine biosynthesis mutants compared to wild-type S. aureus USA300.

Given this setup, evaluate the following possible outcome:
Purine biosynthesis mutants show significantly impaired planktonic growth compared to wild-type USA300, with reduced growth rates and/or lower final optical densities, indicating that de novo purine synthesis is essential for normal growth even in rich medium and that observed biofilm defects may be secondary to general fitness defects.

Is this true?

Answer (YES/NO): NO